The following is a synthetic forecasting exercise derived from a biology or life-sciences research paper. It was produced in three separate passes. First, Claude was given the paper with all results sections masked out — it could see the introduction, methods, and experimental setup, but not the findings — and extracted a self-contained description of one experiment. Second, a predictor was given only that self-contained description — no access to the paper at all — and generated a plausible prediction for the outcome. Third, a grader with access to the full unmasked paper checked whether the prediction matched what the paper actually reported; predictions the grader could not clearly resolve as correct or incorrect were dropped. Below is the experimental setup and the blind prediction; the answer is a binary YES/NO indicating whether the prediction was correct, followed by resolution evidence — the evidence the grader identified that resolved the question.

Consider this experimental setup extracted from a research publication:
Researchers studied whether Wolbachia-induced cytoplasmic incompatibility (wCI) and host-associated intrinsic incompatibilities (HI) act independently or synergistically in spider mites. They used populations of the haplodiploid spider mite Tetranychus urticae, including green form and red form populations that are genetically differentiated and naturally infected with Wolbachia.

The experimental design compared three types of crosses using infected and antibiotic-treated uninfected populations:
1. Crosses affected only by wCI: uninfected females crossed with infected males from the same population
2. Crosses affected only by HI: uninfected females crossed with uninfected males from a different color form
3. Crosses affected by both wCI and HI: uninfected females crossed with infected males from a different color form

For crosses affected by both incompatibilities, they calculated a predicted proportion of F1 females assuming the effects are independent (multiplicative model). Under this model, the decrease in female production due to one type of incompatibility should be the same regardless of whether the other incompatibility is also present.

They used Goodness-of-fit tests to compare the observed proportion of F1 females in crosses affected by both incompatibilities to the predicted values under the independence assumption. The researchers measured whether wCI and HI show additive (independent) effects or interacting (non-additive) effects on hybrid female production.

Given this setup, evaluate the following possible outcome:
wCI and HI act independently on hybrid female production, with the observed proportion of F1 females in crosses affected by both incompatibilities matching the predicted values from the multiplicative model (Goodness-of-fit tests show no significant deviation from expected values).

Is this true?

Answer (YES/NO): YES